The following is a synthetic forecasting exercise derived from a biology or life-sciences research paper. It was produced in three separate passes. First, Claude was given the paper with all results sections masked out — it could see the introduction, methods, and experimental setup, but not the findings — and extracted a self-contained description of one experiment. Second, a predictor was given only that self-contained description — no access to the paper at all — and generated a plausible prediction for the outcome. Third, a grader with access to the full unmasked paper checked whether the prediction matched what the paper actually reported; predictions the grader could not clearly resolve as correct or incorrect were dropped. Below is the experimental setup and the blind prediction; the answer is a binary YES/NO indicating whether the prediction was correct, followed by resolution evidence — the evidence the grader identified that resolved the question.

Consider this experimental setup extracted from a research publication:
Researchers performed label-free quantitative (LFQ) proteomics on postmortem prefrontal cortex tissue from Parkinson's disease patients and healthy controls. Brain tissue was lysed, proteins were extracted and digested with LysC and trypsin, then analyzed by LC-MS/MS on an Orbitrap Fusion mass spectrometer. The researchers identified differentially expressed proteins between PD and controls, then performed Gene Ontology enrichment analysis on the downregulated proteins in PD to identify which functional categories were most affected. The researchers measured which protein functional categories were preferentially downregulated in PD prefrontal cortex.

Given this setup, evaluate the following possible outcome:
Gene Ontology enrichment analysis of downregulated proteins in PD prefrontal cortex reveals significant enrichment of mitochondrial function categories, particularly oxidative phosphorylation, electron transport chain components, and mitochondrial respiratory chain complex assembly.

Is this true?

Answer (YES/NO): NO